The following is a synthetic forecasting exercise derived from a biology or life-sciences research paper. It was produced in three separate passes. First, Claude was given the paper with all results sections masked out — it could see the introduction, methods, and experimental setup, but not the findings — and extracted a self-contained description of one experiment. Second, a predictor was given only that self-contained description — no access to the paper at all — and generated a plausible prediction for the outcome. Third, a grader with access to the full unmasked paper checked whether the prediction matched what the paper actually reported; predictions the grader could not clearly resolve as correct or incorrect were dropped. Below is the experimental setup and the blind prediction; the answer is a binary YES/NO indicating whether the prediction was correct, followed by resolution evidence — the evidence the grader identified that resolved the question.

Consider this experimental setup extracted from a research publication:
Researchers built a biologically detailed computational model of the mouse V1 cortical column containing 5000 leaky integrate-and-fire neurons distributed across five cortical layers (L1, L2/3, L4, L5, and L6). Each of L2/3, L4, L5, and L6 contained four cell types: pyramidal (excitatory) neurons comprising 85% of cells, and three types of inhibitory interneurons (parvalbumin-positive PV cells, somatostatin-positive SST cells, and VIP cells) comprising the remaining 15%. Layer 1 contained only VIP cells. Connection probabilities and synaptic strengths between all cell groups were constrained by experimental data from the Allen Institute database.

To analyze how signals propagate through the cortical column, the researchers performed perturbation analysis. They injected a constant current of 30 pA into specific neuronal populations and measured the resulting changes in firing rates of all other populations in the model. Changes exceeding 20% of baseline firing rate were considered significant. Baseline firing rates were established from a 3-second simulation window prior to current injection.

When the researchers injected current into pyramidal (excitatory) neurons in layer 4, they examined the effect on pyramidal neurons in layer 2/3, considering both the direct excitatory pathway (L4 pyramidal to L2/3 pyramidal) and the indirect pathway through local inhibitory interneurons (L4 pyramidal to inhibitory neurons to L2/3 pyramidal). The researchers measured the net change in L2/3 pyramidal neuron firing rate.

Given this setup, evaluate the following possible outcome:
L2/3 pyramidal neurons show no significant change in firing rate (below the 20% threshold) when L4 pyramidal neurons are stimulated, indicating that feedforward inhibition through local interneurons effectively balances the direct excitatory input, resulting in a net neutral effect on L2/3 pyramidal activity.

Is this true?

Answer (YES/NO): NO